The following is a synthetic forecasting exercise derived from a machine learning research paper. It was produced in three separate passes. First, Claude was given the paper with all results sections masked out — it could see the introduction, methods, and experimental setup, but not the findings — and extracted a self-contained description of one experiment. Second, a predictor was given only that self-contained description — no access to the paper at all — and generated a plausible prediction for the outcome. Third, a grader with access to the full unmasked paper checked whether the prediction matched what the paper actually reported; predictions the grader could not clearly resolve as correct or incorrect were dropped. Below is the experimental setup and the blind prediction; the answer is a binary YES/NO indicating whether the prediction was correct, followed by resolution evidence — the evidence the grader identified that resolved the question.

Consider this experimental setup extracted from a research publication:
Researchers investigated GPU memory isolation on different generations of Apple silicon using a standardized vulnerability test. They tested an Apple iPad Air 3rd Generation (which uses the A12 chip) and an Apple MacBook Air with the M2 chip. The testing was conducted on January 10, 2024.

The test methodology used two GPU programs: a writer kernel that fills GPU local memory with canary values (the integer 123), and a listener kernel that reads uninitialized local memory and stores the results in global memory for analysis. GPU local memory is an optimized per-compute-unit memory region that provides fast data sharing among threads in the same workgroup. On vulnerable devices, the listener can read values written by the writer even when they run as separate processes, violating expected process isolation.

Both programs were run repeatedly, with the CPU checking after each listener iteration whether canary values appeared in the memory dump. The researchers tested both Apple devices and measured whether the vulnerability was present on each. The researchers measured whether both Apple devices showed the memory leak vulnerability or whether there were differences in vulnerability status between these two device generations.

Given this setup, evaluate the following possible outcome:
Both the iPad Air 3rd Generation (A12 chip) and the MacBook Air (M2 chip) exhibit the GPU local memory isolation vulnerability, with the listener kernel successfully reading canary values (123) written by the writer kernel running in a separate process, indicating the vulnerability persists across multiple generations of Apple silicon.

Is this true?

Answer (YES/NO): NO